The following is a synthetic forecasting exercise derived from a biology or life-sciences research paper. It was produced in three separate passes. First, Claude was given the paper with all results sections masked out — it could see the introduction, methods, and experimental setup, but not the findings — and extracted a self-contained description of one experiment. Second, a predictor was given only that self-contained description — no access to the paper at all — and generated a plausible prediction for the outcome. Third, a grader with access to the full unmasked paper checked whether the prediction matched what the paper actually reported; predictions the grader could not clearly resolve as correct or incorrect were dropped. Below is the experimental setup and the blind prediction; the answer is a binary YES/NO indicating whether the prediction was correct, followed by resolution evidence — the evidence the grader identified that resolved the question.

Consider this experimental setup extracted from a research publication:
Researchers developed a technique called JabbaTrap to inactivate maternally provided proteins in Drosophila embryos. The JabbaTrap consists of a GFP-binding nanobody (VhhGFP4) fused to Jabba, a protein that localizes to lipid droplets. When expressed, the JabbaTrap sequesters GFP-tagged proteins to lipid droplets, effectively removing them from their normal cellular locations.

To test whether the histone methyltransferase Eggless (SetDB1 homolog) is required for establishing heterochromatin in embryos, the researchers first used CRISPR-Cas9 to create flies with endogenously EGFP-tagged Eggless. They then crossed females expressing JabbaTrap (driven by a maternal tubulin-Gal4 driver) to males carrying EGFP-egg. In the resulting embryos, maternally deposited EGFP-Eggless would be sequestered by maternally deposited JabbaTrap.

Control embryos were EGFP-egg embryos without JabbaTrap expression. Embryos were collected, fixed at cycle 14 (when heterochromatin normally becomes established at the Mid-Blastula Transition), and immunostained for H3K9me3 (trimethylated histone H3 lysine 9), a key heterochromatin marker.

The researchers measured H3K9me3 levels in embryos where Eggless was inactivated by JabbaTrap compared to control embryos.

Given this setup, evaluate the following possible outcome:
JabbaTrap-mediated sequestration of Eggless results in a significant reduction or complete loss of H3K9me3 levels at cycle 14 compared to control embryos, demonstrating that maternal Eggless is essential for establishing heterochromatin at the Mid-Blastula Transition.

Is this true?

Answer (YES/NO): YES